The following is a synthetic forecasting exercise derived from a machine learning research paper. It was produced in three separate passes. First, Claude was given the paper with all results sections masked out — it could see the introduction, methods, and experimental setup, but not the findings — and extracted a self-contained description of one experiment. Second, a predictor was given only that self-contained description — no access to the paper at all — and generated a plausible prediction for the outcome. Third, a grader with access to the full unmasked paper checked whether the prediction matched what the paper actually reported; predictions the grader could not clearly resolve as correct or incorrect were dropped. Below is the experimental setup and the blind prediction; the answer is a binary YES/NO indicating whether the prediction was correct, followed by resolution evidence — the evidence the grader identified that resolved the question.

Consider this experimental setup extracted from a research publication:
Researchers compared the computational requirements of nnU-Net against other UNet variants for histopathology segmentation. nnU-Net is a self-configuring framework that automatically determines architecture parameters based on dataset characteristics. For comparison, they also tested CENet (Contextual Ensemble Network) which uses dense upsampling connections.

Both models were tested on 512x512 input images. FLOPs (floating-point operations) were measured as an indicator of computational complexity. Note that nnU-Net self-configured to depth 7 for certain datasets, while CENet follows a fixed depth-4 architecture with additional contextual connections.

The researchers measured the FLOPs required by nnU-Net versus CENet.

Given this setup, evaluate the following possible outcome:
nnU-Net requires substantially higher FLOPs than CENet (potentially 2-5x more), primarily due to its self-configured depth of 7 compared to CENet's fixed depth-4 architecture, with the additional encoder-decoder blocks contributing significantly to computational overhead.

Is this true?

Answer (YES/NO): NO